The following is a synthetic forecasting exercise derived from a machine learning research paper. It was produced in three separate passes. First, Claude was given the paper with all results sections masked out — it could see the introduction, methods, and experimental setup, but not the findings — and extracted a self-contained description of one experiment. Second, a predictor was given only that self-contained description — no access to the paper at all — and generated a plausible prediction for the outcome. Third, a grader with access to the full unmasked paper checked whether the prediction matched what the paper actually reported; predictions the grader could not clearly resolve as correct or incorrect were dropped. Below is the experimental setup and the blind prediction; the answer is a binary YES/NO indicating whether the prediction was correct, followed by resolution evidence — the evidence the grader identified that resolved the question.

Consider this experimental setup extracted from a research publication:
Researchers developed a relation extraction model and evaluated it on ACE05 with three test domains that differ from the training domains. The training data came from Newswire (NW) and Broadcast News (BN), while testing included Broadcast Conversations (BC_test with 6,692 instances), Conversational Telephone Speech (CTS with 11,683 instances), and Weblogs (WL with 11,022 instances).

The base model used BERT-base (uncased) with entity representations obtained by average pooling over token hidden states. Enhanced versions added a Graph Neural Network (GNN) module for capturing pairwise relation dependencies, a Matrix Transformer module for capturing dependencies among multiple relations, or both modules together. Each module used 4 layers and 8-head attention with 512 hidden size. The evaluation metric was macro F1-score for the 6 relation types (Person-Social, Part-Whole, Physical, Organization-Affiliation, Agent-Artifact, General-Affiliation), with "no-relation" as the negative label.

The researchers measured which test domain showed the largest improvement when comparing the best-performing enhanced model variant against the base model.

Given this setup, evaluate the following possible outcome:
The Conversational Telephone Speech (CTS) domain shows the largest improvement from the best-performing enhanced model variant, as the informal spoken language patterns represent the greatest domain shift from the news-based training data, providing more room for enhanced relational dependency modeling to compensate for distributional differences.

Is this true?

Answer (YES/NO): YES